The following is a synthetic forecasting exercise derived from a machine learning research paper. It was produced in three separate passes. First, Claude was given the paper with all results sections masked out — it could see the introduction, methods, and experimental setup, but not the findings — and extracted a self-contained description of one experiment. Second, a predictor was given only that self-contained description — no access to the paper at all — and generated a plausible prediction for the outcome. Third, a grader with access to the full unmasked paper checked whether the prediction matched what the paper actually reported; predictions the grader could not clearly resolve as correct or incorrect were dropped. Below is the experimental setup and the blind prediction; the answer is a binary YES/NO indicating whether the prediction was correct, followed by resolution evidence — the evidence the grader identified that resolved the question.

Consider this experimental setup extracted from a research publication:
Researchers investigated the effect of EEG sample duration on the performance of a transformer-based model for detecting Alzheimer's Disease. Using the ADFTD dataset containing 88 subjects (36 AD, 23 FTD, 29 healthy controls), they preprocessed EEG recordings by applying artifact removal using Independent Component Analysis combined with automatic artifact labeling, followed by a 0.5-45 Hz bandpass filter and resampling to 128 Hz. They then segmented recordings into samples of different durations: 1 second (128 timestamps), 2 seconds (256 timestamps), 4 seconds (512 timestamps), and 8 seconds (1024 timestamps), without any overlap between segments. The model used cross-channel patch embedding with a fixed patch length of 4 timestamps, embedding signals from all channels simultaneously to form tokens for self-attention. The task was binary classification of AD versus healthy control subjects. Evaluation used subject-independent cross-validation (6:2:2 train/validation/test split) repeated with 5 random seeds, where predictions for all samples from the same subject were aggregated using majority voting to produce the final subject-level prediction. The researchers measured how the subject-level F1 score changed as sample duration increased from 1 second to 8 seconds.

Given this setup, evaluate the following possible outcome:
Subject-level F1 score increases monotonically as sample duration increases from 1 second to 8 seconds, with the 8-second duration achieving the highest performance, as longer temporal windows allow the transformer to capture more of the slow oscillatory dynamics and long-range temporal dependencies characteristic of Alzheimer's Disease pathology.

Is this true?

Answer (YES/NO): NO